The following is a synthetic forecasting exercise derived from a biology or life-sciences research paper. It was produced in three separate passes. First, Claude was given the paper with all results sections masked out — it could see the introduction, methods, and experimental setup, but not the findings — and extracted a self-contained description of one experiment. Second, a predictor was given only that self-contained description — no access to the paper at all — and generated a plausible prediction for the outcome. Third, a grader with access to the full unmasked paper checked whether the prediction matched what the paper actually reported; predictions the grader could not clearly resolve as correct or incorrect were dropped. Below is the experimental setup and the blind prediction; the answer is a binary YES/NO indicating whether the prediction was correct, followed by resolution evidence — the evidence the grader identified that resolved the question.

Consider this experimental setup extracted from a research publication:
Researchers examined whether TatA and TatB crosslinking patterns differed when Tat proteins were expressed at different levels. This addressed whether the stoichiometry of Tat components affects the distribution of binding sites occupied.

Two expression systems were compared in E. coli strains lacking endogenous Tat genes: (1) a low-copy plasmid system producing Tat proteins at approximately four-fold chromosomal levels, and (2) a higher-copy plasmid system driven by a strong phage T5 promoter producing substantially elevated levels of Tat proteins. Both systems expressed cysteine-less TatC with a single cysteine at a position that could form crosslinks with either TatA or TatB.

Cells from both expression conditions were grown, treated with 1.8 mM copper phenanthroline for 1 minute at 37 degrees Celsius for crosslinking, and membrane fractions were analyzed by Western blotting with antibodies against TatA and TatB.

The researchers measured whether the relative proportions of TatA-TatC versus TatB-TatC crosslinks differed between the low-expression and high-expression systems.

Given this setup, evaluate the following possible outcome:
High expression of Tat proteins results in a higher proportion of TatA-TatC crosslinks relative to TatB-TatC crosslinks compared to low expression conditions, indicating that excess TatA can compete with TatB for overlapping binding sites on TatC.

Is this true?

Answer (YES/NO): NO